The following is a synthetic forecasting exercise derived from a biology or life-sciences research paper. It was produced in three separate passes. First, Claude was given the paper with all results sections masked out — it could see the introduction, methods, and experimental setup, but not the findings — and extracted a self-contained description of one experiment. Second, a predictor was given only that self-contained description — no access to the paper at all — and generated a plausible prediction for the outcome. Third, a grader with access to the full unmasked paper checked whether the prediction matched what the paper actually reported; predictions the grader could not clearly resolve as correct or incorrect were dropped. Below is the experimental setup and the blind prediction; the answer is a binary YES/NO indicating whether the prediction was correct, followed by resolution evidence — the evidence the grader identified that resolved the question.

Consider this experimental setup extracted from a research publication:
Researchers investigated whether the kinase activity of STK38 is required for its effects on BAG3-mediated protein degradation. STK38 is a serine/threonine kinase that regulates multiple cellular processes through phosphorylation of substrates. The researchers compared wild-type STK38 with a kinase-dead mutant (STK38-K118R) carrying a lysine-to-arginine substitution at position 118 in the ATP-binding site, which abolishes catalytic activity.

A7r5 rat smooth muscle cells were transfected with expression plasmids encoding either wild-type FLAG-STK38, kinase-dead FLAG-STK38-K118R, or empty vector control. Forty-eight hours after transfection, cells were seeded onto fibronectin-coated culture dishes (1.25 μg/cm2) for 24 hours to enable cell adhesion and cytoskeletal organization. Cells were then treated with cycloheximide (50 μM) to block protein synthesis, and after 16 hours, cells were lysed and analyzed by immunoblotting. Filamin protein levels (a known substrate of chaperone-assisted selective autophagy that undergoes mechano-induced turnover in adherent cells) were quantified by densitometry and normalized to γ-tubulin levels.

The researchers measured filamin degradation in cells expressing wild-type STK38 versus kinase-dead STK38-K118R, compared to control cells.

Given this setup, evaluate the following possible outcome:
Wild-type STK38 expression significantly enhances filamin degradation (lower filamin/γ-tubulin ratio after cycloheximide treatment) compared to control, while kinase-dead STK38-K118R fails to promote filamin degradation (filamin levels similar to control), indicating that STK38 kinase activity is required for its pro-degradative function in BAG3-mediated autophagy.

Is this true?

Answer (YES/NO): NO